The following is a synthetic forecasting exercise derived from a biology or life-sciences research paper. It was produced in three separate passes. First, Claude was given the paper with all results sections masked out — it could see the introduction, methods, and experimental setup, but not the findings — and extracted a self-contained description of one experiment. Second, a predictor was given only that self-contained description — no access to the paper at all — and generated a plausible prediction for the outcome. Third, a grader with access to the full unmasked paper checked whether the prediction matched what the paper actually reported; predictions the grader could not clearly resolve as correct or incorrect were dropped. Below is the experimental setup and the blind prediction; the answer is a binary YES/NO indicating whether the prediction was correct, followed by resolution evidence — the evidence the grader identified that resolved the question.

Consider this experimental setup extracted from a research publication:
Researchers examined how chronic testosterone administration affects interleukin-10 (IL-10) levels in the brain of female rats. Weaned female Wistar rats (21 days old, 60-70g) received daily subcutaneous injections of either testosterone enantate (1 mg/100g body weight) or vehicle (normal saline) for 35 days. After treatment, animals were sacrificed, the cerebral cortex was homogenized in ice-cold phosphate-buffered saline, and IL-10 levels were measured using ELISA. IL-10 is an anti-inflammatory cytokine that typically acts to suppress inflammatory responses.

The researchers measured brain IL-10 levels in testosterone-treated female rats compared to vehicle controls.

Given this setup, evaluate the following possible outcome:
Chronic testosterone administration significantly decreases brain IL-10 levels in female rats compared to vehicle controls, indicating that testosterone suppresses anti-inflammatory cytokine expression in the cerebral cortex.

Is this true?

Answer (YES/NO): YES